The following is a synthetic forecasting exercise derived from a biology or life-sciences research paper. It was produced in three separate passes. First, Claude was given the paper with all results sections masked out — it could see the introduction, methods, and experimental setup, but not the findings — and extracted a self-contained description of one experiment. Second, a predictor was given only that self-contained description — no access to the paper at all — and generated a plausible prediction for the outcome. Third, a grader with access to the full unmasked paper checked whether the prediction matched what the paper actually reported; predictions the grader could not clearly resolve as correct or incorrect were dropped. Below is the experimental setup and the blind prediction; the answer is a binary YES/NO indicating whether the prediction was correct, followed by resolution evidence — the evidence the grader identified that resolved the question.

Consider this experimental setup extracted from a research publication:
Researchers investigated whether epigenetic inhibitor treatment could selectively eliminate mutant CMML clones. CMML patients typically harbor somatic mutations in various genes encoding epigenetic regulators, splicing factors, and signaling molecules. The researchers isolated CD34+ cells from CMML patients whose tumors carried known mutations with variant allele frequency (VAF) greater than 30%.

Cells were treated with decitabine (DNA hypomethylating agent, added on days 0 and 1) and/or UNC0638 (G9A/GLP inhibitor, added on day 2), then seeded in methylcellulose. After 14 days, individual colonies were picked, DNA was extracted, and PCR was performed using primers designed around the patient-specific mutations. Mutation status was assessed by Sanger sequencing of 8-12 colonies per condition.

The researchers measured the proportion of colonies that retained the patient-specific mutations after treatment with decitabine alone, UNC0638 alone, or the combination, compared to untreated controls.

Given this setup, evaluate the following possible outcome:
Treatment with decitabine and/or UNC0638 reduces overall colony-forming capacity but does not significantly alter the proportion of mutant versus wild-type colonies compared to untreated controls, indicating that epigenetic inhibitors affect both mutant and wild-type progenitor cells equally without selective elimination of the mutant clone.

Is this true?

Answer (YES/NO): NO